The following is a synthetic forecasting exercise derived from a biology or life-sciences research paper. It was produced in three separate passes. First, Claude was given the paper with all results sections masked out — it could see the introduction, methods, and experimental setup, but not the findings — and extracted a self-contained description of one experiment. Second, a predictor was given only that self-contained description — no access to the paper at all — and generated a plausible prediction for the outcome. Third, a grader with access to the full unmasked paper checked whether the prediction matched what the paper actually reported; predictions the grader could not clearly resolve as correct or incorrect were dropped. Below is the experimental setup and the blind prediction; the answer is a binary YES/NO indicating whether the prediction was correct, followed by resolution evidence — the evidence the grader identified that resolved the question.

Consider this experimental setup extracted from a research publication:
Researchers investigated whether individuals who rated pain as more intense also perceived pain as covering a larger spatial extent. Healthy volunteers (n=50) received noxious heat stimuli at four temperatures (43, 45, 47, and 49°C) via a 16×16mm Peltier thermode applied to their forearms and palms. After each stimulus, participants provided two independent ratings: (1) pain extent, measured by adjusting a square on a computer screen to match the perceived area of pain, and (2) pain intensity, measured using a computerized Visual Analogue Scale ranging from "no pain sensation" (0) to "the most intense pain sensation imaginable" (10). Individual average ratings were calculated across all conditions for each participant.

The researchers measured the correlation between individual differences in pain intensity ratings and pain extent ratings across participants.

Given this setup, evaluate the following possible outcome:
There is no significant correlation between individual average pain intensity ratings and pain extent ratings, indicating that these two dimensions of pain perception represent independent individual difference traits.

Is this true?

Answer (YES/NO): NO